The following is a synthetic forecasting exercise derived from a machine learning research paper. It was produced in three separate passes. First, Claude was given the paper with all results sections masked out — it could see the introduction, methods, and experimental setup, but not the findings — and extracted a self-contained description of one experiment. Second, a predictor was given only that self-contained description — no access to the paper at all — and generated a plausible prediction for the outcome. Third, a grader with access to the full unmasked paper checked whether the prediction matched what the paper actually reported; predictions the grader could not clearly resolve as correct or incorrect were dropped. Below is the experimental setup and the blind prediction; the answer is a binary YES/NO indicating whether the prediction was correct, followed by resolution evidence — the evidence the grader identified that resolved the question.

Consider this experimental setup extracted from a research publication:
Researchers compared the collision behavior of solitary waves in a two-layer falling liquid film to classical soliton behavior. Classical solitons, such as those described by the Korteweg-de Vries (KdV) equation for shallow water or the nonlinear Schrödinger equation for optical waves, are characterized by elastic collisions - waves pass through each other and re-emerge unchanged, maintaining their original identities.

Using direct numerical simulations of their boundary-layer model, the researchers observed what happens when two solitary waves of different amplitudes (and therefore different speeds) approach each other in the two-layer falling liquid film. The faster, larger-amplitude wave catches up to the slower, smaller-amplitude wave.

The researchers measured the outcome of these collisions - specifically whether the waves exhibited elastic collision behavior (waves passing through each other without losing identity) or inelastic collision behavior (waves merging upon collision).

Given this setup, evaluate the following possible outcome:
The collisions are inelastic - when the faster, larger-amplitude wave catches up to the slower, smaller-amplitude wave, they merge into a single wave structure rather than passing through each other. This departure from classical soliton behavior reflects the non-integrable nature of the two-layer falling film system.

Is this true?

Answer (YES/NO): YES